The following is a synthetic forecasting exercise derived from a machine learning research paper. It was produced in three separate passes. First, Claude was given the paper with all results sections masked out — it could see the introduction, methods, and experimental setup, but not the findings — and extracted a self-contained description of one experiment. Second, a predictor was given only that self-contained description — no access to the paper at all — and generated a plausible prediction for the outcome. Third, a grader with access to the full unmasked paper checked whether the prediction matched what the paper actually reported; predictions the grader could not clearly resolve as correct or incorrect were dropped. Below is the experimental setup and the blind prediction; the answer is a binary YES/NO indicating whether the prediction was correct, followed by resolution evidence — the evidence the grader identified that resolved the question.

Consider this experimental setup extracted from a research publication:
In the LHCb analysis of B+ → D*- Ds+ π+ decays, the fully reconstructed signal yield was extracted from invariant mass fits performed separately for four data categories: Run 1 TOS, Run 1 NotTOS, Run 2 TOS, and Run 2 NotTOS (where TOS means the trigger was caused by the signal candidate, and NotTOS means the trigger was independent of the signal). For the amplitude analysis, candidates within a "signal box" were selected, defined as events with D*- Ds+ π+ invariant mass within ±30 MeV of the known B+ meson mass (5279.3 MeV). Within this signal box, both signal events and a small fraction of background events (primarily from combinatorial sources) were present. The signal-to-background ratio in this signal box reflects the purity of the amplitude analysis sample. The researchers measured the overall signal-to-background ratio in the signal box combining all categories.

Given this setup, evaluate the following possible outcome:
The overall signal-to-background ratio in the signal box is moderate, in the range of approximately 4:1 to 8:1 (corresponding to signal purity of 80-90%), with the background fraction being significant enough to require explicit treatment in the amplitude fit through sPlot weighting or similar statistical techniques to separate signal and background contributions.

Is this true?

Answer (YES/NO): NO